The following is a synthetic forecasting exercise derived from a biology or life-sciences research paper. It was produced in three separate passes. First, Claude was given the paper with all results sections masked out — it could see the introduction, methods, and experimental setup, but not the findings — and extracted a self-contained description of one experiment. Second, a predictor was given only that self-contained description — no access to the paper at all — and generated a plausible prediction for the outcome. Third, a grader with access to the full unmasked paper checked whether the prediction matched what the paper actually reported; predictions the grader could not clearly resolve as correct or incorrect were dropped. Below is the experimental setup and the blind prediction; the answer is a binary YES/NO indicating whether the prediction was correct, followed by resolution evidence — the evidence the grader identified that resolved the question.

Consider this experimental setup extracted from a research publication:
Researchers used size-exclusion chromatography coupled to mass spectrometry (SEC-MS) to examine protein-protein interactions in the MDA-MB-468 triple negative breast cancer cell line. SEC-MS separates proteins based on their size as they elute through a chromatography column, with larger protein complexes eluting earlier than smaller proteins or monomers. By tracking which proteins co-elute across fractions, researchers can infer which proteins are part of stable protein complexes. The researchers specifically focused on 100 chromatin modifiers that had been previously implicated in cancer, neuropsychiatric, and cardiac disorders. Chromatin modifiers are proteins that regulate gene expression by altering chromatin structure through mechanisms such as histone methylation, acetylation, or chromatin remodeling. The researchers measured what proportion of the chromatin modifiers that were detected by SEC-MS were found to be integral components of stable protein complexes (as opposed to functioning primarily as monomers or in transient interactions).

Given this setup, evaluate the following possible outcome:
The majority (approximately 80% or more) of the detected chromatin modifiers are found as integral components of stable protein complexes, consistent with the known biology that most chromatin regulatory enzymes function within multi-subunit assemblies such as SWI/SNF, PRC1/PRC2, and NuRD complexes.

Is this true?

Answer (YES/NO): NO